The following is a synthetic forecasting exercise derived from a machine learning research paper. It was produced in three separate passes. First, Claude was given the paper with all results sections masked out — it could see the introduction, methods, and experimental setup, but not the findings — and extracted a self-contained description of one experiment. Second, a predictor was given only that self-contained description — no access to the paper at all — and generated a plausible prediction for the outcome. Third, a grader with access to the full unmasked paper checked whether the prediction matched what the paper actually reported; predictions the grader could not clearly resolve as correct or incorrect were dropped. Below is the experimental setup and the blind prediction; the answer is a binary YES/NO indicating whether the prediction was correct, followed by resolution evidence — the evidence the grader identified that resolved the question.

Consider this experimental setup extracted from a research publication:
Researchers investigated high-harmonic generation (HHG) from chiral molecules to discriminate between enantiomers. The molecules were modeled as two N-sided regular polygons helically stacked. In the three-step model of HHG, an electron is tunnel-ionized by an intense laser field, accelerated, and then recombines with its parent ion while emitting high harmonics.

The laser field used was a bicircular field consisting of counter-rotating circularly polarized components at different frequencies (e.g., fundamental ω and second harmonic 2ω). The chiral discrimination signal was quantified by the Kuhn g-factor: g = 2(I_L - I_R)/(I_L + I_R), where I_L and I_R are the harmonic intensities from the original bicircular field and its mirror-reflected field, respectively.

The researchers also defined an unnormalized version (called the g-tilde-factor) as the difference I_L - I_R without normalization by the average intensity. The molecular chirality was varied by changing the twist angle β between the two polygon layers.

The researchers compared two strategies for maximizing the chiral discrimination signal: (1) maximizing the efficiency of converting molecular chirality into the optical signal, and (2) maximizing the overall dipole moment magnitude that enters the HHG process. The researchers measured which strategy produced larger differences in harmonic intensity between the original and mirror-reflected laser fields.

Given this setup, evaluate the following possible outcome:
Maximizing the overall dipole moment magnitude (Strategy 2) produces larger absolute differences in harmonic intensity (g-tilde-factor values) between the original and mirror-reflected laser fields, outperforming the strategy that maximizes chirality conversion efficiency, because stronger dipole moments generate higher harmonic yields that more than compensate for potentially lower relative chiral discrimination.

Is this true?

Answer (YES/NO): YES